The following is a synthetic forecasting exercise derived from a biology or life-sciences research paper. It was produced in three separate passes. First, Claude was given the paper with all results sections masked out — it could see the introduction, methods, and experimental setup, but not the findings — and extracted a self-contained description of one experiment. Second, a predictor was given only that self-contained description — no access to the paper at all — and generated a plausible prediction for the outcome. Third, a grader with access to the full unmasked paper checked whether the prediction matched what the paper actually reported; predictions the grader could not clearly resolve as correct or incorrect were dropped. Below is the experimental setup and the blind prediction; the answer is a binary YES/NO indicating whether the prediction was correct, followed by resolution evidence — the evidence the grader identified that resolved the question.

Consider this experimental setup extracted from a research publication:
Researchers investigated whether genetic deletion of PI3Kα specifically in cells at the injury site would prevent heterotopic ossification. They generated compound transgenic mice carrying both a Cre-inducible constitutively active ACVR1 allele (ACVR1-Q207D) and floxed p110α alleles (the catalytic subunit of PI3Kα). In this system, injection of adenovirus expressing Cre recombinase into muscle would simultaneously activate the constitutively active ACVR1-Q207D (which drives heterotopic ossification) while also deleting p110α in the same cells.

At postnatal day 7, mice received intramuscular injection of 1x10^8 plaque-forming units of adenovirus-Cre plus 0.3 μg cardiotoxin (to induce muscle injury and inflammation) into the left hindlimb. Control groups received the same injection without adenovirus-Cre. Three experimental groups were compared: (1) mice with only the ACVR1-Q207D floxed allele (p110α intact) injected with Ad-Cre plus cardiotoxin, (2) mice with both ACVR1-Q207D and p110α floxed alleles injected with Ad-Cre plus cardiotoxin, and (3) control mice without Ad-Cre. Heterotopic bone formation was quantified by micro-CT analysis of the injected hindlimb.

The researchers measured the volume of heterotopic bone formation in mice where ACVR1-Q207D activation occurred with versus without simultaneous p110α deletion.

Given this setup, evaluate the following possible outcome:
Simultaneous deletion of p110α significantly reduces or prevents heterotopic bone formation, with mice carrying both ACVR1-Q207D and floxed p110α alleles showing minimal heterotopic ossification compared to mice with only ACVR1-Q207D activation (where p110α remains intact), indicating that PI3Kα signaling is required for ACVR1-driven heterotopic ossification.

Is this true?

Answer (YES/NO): YES